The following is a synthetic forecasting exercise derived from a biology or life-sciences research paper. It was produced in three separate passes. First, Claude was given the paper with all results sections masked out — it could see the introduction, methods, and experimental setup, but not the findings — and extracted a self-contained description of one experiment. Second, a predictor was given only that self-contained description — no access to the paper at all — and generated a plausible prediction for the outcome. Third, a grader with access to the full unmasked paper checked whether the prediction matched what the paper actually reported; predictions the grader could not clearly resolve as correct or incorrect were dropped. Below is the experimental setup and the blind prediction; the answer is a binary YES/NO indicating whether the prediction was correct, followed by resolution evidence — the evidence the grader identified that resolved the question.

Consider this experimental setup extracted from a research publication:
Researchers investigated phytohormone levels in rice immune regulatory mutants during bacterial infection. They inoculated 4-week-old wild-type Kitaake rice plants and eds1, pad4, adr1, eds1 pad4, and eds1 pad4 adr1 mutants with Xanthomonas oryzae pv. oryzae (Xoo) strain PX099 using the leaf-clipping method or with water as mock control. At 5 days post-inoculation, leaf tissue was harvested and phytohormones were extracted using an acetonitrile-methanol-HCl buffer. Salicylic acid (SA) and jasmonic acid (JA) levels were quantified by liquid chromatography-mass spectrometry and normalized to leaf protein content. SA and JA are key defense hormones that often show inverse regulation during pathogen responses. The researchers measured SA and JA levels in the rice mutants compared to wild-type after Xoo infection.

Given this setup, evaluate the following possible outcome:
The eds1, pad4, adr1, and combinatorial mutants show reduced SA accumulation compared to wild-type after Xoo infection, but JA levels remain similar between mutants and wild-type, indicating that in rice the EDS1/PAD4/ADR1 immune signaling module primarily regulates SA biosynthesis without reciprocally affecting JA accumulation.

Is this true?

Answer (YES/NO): NO